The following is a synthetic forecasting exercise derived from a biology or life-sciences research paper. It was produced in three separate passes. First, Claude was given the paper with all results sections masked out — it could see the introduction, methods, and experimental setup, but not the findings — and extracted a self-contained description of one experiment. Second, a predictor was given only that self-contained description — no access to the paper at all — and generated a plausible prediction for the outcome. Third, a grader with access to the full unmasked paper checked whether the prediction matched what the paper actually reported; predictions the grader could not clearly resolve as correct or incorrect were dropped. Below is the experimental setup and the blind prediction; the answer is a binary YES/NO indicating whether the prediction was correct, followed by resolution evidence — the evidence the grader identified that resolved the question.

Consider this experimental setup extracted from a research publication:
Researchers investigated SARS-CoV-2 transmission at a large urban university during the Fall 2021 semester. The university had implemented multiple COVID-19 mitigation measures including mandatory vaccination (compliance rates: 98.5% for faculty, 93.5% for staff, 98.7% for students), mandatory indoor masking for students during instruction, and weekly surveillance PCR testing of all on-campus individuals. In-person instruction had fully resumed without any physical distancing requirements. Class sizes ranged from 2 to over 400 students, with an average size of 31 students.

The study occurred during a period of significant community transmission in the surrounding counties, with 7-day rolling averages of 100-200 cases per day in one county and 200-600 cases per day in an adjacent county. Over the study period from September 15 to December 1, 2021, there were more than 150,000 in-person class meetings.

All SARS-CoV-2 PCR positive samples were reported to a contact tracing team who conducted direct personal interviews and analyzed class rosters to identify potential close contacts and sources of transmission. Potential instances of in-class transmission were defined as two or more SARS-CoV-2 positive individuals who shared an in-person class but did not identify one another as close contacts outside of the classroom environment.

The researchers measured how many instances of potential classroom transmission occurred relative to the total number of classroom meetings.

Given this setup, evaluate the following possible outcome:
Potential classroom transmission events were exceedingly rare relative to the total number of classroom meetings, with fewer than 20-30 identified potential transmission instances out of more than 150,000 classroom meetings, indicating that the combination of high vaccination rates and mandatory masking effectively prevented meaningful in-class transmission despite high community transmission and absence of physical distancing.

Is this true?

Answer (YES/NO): YES